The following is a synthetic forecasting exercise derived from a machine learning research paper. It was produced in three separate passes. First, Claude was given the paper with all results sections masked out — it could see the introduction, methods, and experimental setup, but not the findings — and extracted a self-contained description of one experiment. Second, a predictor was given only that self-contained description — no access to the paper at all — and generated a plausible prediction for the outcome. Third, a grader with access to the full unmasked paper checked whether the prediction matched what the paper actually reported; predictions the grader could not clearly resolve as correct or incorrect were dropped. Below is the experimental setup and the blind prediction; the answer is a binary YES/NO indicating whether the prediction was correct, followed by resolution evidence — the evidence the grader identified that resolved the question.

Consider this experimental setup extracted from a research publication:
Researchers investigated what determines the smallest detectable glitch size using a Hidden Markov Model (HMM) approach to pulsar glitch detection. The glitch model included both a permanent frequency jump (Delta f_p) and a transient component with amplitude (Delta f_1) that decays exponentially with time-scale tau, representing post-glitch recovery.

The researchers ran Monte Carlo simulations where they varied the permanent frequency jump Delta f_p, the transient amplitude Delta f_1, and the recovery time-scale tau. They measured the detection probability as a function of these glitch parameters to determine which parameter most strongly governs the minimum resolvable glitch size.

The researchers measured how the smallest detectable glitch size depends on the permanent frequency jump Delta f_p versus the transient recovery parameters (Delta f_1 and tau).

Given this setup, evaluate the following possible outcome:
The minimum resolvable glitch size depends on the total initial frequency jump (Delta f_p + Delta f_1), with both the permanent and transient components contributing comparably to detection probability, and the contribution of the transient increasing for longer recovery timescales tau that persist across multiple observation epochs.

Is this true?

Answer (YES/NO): NO